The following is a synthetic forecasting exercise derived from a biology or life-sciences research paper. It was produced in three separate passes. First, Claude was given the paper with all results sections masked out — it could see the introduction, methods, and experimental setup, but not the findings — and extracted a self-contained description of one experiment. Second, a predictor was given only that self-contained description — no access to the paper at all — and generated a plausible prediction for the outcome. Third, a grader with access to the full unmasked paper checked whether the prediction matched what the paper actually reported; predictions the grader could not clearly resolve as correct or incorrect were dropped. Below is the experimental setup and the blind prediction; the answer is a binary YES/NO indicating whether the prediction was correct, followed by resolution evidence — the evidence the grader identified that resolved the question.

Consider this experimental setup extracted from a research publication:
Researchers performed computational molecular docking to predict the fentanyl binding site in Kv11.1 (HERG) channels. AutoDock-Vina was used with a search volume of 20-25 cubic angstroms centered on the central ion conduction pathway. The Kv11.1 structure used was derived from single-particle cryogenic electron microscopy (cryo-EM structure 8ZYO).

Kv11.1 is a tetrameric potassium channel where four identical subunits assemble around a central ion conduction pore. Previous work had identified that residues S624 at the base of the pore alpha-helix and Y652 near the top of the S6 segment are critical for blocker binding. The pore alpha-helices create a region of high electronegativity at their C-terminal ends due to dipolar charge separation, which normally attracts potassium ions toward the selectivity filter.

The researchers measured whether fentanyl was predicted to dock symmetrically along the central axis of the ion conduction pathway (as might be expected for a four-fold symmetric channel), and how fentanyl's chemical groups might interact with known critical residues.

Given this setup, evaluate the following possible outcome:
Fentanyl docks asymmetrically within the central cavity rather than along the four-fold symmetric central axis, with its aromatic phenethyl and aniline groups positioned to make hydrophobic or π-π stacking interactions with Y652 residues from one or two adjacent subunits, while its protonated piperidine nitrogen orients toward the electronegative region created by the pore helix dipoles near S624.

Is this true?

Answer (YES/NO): YES